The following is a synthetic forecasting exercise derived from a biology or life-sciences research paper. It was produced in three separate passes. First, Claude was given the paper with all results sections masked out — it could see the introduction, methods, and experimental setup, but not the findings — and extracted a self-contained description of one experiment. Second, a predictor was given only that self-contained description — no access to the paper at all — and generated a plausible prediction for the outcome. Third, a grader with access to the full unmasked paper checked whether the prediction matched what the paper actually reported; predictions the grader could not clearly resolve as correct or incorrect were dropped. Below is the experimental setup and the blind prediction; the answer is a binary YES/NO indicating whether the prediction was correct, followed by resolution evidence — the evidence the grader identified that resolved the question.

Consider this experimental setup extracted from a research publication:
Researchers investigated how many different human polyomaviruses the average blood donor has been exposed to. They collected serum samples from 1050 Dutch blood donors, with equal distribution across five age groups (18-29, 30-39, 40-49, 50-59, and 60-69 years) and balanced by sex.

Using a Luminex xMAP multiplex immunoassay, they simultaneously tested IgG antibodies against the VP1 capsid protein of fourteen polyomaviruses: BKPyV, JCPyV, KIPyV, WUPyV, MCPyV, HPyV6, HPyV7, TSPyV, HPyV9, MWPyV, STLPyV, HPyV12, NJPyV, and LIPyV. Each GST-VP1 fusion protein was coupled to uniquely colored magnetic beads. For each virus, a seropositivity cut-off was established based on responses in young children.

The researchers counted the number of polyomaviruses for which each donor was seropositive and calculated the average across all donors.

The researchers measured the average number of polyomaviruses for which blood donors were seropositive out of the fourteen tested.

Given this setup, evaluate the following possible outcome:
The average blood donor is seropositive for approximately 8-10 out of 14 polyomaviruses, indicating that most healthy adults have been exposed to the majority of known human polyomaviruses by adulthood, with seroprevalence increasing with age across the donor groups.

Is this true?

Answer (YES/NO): YES